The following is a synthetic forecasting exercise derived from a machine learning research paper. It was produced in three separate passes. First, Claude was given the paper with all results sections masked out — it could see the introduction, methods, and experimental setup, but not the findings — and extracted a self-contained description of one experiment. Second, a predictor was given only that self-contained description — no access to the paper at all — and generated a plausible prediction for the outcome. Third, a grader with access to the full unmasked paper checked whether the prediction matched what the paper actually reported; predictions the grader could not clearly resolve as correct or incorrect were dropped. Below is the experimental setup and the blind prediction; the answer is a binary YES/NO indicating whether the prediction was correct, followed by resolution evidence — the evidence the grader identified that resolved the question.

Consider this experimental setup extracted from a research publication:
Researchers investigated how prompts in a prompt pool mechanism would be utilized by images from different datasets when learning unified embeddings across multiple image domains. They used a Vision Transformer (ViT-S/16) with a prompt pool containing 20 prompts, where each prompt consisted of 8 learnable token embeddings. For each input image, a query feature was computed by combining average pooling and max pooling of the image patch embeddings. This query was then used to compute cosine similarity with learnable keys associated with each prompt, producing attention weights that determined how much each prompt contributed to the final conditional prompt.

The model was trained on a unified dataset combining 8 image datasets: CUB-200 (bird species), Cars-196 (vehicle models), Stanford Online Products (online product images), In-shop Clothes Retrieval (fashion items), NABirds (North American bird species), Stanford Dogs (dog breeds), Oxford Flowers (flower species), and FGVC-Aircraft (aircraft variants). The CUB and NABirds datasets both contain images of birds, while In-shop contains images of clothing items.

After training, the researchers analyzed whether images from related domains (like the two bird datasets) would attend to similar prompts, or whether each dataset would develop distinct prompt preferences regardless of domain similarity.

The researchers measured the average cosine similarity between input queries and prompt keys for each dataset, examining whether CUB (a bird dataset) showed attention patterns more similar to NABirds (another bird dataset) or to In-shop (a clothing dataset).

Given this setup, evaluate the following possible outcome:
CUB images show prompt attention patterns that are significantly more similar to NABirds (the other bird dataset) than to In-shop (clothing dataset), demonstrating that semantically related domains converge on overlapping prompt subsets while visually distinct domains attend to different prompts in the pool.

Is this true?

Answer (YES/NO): YES